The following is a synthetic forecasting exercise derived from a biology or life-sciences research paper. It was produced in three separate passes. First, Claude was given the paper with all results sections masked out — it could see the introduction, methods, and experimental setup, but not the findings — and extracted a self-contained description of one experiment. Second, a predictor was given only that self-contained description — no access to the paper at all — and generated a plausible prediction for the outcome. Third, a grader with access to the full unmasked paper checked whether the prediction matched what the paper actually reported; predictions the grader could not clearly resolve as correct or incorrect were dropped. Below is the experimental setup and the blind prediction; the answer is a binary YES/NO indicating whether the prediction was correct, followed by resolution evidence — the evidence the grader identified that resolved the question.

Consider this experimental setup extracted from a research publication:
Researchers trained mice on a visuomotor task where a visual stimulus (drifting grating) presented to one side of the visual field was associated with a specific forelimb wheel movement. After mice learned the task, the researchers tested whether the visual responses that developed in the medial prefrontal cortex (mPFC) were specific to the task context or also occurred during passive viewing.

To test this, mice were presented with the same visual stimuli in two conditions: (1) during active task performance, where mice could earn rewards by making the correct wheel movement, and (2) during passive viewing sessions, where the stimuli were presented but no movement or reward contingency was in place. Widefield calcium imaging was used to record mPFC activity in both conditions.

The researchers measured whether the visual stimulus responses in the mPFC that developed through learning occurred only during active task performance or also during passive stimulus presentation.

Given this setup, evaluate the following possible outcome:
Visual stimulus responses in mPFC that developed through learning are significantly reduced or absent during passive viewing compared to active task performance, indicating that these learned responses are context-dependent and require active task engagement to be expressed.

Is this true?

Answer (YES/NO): NO